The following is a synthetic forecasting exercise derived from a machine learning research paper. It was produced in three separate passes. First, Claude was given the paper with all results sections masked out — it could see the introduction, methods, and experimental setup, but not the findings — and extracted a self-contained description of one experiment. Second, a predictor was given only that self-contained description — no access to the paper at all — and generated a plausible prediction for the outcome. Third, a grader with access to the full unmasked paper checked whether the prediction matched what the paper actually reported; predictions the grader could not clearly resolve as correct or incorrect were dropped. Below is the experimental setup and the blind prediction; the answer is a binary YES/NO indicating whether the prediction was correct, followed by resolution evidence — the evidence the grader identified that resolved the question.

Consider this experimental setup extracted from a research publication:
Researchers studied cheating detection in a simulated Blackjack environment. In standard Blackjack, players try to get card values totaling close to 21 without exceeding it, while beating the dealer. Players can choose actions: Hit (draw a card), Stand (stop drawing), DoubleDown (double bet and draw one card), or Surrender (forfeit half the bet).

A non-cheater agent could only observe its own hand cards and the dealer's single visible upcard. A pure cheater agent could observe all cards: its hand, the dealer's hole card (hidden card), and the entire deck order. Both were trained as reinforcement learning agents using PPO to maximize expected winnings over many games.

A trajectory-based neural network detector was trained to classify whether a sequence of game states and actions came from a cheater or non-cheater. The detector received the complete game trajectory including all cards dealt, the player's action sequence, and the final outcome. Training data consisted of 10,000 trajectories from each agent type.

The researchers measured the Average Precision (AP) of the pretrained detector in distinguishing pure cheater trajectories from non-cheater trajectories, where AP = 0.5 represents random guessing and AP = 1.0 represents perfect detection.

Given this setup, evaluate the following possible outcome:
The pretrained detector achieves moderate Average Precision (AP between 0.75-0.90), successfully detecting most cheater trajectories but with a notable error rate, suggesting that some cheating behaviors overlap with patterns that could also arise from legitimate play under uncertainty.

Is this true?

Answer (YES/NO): YES